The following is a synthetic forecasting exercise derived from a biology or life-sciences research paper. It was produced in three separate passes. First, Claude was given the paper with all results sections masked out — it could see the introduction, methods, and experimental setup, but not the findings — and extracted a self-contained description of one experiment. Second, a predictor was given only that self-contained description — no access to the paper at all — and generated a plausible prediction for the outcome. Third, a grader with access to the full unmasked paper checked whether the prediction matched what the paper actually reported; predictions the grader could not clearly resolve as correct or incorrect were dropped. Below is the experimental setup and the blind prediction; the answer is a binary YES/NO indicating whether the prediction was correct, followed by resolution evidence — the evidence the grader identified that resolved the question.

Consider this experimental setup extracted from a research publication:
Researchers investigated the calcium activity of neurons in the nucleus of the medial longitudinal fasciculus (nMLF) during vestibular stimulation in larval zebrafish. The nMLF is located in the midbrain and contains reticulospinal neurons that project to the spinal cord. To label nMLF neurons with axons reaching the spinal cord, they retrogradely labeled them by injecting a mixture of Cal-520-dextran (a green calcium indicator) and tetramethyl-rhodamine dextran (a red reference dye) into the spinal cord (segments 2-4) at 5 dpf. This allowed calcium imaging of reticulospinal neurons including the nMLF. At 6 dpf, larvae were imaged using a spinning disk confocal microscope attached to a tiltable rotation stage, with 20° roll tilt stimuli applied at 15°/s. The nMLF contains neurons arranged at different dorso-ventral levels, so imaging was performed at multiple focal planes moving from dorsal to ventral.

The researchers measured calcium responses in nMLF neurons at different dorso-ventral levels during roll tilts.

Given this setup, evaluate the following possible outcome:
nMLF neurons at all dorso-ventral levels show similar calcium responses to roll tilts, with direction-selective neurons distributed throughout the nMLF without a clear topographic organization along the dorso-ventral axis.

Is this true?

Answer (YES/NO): NO